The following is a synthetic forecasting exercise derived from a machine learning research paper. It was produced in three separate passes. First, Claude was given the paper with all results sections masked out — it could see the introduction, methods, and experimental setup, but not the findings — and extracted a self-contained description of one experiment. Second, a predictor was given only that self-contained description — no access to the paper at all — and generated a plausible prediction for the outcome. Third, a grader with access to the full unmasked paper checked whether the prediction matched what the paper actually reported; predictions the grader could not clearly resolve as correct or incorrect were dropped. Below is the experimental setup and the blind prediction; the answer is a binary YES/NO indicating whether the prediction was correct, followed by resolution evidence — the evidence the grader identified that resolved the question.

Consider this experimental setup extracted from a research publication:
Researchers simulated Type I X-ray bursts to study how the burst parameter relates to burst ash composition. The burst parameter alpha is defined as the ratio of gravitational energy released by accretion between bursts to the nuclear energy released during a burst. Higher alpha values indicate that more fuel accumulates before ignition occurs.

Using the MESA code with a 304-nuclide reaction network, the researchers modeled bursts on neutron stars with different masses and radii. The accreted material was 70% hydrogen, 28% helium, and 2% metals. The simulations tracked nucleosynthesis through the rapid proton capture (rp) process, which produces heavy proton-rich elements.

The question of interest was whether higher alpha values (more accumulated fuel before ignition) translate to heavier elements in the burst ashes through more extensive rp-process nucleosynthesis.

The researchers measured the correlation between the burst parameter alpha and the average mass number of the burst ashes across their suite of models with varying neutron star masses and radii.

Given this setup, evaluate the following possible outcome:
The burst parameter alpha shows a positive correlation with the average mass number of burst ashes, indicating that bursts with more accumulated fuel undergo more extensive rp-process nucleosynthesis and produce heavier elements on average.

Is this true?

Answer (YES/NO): YES